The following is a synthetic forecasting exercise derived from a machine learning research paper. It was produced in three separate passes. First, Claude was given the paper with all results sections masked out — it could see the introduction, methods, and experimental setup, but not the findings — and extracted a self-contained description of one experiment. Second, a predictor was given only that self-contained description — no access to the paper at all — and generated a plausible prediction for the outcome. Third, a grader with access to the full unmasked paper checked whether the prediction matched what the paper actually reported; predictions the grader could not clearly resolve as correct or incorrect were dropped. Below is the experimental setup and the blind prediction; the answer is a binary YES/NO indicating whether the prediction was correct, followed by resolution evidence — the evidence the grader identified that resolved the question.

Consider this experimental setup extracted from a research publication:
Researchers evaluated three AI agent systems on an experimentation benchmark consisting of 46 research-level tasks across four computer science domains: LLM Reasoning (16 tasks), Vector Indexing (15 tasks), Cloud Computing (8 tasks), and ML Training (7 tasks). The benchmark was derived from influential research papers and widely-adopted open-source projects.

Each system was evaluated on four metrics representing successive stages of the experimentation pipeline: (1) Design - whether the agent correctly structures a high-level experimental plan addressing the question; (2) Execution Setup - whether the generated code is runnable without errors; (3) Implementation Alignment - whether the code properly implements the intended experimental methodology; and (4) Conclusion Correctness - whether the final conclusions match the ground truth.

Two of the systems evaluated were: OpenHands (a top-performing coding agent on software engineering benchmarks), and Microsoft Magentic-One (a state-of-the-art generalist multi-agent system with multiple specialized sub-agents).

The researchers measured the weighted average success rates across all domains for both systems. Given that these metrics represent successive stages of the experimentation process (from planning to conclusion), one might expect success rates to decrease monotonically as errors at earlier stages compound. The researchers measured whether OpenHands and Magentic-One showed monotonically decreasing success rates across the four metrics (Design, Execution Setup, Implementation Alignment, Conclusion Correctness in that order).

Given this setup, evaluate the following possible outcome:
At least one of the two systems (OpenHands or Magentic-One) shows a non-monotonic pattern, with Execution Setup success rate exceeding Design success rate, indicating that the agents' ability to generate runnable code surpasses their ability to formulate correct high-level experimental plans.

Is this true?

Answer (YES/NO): NO